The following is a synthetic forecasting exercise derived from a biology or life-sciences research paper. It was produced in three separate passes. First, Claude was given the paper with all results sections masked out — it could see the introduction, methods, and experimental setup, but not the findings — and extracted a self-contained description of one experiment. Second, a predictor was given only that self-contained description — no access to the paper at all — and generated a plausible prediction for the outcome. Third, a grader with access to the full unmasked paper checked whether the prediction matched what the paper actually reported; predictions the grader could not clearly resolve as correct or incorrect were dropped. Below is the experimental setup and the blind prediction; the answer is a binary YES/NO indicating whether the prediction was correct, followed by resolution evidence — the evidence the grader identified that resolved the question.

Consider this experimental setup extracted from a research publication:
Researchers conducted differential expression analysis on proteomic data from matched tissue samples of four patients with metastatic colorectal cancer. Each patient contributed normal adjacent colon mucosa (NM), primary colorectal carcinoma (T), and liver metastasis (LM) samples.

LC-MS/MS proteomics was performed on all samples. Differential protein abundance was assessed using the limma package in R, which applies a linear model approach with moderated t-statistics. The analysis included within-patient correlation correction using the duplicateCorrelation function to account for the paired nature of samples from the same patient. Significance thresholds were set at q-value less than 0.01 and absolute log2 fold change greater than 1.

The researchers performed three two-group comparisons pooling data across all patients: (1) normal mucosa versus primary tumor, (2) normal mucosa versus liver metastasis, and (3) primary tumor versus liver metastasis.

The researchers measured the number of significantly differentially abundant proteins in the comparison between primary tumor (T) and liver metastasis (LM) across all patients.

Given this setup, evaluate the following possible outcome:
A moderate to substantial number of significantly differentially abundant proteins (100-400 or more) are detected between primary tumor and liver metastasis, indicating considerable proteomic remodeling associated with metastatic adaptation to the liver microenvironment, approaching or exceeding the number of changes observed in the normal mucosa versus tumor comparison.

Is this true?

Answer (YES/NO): NO